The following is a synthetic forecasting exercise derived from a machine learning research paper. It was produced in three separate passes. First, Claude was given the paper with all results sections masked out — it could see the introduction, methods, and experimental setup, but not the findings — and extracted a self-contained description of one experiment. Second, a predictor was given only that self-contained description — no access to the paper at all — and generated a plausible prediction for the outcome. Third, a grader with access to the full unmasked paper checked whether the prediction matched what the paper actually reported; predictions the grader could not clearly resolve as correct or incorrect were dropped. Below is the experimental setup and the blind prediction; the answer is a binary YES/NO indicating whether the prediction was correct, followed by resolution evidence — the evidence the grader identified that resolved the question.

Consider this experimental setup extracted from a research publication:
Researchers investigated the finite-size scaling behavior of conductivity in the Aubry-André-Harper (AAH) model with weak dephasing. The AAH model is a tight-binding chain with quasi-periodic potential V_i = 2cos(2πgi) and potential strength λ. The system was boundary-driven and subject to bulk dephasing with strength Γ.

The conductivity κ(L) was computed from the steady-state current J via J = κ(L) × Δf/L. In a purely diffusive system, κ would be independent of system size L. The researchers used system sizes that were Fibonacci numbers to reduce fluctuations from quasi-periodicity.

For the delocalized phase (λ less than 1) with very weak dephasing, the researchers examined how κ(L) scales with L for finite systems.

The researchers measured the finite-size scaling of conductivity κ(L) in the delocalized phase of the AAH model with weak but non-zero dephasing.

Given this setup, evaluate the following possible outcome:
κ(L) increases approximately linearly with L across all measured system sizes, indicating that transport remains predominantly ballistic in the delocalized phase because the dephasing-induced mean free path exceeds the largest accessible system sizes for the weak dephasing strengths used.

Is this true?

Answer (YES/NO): NO